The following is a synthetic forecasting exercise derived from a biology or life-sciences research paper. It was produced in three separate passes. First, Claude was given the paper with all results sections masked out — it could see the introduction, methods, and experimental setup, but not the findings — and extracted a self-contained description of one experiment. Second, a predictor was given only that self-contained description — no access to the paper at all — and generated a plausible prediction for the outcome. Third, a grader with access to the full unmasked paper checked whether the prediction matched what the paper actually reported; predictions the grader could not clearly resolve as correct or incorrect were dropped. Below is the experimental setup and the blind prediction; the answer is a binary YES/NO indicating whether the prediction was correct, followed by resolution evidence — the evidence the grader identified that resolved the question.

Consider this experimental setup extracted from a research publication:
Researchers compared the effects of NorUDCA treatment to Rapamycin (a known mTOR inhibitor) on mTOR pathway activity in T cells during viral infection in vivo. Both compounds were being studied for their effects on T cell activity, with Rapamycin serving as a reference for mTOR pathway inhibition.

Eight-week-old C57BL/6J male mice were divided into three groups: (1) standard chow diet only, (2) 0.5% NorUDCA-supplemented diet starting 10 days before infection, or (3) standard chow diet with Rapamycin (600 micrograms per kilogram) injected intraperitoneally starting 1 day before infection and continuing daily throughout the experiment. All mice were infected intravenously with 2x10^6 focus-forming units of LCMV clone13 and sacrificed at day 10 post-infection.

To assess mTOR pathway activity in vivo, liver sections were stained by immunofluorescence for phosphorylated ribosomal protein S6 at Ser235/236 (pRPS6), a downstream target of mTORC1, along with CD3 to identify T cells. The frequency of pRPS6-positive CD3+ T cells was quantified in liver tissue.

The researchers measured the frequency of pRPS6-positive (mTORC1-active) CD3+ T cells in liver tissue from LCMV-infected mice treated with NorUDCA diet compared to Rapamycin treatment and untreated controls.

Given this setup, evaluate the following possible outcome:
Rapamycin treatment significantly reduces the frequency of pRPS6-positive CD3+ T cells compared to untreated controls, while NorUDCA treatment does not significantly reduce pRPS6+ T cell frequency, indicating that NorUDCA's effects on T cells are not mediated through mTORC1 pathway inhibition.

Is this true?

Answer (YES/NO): NO